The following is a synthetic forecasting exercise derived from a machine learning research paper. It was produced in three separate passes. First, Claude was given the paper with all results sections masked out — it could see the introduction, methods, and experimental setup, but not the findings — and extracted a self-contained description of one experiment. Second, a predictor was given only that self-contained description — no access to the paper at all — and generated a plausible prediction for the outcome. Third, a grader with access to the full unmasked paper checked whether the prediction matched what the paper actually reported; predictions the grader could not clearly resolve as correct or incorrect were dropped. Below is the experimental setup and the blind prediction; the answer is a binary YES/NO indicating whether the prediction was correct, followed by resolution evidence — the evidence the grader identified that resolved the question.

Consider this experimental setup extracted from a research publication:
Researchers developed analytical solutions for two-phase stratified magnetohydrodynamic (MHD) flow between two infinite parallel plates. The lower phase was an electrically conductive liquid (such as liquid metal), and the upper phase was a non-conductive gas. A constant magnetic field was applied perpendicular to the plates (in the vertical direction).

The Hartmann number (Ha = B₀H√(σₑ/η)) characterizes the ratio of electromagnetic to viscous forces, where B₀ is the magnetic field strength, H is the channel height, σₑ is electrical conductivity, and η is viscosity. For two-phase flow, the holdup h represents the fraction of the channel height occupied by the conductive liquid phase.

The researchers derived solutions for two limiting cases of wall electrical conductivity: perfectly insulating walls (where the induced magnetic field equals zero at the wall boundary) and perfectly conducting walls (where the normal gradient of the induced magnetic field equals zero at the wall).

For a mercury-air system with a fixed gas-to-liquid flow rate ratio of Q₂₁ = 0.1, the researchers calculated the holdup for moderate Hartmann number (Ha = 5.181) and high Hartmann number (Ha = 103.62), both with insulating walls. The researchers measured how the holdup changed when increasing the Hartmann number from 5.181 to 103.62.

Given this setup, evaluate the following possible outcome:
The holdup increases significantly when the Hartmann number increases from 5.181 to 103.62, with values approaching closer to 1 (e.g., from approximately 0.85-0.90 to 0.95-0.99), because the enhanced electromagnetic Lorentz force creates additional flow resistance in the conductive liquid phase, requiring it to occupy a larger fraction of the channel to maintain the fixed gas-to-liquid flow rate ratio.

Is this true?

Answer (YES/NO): NO